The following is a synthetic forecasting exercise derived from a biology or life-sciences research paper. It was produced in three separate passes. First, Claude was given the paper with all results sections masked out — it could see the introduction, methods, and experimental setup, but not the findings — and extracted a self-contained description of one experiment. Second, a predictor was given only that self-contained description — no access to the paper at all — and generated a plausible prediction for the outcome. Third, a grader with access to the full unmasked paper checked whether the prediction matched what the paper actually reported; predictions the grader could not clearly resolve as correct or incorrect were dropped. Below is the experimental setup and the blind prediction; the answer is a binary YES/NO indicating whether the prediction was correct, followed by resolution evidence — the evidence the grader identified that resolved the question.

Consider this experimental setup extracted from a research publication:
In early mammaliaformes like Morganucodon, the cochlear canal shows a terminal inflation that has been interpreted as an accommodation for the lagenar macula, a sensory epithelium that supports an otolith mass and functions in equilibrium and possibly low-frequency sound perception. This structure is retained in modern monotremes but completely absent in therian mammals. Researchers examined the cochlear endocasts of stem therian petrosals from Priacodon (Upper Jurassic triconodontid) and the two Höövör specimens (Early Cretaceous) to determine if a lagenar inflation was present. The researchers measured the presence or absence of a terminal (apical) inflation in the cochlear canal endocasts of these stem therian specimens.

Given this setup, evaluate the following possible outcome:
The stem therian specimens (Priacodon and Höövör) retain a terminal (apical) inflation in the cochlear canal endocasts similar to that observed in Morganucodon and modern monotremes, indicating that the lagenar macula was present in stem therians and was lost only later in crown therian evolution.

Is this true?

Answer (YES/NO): NO